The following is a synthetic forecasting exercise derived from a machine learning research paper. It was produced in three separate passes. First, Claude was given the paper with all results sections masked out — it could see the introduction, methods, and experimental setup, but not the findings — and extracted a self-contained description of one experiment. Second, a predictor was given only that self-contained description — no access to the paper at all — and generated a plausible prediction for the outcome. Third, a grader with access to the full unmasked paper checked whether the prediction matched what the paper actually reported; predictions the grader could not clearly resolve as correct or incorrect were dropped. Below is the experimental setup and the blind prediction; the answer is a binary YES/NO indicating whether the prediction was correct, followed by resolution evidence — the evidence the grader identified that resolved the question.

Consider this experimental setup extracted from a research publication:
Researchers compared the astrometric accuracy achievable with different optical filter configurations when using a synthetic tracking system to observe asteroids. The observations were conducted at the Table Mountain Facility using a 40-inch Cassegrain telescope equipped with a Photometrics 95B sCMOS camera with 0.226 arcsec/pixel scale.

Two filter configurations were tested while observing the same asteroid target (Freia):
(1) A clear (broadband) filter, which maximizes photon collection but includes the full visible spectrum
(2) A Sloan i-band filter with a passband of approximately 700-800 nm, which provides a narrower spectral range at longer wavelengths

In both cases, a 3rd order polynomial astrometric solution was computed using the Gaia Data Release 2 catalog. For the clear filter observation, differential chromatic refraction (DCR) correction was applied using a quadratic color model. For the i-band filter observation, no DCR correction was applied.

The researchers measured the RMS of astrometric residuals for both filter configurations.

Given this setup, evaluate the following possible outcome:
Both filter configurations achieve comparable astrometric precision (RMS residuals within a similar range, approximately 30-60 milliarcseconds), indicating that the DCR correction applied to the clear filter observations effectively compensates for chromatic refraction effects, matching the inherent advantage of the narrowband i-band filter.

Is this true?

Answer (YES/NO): NO